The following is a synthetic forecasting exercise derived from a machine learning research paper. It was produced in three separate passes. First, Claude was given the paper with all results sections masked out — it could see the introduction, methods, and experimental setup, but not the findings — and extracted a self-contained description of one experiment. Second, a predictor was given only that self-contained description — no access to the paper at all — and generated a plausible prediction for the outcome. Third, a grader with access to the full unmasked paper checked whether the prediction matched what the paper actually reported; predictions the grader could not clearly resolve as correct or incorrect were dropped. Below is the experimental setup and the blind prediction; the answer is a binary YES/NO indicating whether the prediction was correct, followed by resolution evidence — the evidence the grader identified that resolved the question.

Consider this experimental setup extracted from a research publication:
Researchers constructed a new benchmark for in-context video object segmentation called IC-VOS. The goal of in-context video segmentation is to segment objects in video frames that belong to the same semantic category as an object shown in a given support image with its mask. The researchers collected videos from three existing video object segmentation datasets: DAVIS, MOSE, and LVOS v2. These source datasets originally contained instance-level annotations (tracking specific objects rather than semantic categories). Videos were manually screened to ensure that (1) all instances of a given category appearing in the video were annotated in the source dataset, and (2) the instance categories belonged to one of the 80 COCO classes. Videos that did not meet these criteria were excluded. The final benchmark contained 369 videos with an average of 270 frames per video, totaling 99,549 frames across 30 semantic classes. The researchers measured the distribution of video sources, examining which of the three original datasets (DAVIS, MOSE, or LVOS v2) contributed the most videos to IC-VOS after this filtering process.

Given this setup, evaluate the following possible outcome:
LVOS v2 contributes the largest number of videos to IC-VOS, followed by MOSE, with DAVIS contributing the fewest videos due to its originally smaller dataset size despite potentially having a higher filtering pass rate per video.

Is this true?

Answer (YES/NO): YES